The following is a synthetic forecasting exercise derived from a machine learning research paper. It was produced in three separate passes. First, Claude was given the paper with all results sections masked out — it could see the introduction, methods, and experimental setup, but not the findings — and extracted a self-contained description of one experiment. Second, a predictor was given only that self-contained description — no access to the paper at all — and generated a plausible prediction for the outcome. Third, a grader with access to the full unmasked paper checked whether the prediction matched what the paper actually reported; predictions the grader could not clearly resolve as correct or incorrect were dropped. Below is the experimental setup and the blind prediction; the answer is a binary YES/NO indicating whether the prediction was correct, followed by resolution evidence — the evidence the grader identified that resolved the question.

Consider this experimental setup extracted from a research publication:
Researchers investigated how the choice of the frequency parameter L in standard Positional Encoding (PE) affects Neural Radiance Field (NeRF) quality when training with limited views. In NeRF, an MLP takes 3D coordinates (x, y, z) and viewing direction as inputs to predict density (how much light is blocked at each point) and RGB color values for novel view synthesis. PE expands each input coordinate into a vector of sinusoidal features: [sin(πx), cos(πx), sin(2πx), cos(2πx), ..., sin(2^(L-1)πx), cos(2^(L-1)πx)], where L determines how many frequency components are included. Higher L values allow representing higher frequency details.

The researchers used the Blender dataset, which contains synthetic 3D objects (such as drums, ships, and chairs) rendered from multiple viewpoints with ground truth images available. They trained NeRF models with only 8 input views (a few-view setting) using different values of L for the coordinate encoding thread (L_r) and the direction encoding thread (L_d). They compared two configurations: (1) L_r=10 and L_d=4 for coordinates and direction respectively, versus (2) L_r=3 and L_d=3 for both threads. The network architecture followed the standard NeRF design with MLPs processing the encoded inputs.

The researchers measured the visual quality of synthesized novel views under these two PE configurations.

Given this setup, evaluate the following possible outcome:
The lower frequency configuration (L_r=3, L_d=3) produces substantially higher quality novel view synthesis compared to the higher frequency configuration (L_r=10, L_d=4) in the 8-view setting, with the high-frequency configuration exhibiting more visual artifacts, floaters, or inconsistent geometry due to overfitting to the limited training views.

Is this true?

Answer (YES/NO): NO